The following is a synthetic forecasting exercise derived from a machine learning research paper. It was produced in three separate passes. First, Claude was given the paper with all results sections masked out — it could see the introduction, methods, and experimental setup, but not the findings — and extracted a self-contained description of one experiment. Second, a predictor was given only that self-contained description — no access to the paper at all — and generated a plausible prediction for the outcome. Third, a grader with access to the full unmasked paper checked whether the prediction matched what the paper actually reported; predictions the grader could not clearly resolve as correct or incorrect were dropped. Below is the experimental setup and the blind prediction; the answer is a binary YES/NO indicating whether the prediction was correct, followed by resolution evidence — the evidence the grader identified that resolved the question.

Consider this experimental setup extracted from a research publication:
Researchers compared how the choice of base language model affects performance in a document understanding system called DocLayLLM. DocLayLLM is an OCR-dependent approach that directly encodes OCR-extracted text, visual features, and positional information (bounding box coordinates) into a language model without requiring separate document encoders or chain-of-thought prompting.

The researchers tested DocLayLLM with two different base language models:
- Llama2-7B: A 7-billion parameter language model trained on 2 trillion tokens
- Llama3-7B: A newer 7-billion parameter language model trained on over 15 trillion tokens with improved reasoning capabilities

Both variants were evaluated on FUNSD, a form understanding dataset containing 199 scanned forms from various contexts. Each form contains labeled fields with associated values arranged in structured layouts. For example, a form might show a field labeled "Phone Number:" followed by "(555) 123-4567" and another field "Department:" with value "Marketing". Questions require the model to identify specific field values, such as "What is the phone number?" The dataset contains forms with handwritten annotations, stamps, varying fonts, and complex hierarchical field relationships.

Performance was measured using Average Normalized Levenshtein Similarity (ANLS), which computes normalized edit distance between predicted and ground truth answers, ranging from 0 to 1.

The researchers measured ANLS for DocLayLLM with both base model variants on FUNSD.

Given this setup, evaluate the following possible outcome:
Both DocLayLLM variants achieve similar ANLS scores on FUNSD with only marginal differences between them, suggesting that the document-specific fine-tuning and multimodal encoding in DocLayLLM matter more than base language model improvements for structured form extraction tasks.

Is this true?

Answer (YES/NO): NO